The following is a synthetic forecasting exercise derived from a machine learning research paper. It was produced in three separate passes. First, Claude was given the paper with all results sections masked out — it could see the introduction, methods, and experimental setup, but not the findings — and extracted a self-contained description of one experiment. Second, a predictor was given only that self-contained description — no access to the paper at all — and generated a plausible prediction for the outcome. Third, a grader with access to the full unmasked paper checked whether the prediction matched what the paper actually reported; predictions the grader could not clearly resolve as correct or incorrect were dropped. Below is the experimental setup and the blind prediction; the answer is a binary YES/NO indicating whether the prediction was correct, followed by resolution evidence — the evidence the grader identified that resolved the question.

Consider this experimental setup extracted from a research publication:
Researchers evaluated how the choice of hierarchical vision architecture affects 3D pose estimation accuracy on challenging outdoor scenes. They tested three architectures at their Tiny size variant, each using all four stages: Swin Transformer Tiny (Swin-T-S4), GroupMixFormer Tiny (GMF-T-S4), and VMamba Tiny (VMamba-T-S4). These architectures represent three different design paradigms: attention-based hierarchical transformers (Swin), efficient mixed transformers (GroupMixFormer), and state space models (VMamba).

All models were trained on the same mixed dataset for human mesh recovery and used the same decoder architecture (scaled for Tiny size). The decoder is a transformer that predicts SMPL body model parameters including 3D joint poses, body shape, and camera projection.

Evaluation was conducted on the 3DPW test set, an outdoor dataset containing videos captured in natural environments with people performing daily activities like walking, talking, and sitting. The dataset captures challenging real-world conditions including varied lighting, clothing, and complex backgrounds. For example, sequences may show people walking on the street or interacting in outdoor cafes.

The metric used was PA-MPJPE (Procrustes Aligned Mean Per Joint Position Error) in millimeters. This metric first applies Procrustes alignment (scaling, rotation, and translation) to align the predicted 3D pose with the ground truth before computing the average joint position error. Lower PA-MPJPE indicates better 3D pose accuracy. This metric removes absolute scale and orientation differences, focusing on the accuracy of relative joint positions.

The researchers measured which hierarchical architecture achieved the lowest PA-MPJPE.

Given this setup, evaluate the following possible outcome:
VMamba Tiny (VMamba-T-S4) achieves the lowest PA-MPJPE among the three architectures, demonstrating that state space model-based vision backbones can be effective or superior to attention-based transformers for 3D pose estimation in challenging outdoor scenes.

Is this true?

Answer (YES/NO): YES